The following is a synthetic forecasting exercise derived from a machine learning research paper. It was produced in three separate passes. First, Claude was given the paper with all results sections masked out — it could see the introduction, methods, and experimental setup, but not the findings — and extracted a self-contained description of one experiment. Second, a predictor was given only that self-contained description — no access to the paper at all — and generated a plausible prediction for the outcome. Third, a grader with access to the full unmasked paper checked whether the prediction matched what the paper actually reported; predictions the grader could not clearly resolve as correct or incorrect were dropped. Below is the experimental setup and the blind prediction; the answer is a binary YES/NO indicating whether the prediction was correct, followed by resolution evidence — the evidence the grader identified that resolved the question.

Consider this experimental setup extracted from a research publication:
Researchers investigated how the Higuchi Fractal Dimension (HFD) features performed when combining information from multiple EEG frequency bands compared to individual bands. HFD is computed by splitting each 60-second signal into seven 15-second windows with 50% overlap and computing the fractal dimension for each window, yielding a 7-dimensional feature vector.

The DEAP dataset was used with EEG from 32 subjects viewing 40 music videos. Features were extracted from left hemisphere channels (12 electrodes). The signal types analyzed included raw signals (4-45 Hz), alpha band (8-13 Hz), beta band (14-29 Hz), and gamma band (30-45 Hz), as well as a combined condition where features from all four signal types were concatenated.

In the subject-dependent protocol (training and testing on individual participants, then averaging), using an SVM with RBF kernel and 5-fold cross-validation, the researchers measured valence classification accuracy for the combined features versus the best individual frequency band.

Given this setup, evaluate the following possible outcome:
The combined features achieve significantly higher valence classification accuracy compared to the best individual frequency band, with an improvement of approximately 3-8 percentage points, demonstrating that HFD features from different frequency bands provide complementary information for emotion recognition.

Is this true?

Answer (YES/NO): NO